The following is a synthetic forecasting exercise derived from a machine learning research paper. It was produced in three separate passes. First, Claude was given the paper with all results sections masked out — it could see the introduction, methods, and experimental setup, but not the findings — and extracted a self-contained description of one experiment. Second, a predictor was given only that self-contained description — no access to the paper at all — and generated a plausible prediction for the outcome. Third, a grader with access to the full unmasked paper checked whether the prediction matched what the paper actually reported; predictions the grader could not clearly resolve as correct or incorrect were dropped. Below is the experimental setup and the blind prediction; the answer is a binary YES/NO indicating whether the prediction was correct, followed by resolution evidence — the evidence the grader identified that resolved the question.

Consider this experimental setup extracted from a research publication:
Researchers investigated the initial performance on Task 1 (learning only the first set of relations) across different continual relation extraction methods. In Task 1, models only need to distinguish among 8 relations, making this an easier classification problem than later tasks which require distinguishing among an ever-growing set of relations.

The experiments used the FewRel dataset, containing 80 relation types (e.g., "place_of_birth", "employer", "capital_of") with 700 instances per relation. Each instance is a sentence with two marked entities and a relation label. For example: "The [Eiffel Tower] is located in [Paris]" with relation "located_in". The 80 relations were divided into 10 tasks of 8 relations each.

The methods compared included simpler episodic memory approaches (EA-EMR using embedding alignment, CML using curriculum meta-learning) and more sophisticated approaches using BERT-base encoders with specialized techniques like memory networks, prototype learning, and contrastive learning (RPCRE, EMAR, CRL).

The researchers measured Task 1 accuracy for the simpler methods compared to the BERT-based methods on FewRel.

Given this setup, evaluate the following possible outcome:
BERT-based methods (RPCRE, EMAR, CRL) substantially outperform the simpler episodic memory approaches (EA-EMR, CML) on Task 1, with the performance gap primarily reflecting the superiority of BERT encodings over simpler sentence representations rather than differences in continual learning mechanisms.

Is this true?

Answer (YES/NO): YES